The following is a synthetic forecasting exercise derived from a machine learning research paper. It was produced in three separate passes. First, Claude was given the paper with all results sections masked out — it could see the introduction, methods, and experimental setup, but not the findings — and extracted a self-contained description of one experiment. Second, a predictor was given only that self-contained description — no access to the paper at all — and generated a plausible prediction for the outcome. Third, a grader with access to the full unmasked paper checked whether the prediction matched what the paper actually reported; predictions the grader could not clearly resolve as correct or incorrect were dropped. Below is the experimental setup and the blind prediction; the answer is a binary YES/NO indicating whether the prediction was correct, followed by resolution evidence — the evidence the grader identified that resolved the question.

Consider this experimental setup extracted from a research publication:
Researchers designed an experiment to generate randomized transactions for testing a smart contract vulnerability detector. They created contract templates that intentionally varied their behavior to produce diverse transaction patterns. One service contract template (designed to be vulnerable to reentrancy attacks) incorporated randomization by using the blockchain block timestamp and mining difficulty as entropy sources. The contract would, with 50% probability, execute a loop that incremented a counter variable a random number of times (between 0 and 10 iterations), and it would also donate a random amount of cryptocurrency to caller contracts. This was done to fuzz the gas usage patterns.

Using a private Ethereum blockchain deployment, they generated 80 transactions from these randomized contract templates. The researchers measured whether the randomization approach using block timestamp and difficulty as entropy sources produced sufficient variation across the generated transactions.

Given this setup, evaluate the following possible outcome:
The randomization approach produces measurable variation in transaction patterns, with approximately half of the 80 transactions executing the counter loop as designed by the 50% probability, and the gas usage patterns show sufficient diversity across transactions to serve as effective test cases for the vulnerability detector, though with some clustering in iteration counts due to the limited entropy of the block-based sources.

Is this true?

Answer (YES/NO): NO